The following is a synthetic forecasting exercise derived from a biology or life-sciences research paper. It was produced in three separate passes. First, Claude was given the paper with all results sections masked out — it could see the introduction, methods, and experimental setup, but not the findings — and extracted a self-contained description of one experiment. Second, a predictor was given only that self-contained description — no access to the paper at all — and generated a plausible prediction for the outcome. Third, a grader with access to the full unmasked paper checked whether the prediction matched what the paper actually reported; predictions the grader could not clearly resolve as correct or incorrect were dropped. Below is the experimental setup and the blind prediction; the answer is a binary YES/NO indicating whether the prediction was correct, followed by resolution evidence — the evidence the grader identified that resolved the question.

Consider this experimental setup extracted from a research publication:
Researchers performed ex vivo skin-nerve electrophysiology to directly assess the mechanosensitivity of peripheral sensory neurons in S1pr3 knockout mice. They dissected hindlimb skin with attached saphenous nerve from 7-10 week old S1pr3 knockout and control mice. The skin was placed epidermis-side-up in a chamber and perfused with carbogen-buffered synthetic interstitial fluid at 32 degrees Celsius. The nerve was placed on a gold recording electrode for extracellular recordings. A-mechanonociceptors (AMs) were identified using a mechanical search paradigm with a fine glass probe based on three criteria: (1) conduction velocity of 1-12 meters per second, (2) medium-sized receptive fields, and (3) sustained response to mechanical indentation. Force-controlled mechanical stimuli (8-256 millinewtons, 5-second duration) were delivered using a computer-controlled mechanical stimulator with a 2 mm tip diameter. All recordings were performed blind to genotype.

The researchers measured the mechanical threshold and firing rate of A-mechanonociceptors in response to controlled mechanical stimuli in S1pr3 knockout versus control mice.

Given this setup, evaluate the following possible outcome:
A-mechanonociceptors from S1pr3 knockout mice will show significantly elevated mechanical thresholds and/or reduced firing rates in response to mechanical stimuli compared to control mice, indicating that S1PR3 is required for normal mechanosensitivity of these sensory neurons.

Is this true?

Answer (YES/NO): YES